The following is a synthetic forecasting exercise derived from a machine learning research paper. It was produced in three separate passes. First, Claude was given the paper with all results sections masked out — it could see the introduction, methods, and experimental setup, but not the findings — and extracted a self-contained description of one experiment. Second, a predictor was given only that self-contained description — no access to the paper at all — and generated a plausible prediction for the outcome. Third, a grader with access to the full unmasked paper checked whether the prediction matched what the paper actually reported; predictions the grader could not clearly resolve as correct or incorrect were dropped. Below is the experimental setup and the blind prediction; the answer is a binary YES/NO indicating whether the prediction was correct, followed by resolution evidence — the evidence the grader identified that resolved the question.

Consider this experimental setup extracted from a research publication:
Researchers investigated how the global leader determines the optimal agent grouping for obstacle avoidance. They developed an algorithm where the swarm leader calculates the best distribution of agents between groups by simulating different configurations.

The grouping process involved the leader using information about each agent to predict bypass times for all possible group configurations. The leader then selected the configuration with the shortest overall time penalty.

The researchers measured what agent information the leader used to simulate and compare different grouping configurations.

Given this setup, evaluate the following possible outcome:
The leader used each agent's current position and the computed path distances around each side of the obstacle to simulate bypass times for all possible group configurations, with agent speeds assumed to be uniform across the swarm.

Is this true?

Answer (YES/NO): NO